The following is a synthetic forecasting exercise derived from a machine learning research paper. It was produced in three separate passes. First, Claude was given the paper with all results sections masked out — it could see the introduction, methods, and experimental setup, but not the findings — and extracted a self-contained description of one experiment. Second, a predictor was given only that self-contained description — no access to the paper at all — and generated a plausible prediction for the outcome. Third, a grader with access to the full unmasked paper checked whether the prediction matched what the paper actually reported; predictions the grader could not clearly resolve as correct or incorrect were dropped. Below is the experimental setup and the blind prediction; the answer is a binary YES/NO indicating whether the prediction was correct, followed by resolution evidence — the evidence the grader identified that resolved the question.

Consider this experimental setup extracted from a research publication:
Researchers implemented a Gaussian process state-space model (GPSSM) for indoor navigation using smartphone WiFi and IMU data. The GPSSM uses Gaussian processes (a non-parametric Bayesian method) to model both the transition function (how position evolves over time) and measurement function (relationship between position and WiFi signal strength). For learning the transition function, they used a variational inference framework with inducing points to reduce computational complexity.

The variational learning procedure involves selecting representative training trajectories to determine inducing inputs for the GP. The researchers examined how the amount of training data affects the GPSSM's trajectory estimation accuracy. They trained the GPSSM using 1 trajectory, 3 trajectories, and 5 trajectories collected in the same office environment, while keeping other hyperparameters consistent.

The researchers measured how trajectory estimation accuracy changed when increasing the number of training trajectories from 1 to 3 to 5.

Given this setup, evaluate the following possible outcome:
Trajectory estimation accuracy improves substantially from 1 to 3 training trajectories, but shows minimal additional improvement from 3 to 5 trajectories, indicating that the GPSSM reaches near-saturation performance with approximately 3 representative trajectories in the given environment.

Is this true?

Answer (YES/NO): NO